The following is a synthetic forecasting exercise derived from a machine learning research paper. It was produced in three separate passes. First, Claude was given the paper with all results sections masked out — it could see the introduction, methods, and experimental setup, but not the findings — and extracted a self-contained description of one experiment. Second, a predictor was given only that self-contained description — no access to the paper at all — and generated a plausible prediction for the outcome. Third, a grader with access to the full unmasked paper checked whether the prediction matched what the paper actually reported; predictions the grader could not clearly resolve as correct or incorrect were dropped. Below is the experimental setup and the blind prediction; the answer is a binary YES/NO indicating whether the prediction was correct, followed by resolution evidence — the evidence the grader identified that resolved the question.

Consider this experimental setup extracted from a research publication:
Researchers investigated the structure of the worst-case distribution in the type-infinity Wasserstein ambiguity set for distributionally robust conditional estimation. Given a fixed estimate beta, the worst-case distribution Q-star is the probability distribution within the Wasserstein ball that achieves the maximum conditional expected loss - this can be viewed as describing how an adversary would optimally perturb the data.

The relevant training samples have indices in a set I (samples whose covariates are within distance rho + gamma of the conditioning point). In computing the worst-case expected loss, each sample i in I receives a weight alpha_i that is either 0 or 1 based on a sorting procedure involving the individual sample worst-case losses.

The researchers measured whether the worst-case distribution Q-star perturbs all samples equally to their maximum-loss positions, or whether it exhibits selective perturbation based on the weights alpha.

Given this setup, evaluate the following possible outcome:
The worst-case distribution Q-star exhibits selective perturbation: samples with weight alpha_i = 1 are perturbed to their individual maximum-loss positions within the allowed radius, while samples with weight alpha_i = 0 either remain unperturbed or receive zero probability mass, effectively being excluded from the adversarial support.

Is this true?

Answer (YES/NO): YES